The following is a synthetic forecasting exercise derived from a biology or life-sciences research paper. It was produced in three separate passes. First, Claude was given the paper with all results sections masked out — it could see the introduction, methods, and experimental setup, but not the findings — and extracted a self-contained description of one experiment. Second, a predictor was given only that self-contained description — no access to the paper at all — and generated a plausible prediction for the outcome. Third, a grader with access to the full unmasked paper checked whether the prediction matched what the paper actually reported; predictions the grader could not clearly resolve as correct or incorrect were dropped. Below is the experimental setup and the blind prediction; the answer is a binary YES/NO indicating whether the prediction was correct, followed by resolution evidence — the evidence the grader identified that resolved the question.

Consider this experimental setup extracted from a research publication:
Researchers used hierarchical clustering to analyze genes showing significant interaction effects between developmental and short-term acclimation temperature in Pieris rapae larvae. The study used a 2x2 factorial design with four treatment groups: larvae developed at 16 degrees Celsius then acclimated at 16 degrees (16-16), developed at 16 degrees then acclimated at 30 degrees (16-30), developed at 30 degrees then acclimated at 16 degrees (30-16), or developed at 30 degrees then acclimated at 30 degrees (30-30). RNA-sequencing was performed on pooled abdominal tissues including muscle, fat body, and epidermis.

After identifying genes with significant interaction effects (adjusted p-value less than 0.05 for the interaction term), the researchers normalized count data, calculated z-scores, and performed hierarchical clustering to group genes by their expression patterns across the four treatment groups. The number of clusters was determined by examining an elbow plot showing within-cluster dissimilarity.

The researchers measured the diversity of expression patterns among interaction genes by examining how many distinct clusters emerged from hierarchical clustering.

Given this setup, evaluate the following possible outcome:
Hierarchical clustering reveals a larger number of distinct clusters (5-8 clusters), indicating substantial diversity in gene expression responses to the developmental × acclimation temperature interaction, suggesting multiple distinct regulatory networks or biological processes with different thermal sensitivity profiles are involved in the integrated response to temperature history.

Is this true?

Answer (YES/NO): YES